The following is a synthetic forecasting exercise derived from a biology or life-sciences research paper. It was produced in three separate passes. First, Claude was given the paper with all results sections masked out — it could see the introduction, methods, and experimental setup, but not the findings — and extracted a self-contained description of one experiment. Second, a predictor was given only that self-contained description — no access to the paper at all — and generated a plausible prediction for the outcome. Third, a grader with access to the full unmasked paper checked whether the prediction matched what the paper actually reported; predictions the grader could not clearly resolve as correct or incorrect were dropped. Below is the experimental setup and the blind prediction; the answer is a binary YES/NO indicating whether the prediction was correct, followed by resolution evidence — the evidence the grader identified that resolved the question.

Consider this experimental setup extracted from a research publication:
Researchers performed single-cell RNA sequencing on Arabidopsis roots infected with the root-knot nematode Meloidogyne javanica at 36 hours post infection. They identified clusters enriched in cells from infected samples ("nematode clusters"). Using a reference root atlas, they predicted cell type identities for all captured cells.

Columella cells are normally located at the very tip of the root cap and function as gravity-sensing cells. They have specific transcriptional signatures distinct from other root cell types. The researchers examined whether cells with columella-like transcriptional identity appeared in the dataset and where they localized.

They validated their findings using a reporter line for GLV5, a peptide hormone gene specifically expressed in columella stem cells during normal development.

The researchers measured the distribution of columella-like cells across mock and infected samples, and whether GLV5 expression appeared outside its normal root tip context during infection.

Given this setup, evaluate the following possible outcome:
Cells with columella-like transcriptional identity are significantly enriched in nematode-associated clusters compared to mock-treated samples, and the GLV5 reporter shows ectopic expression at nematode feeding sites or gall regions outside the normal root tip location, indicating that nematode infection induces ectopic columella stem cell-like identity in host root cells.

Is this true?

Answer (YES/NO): YES